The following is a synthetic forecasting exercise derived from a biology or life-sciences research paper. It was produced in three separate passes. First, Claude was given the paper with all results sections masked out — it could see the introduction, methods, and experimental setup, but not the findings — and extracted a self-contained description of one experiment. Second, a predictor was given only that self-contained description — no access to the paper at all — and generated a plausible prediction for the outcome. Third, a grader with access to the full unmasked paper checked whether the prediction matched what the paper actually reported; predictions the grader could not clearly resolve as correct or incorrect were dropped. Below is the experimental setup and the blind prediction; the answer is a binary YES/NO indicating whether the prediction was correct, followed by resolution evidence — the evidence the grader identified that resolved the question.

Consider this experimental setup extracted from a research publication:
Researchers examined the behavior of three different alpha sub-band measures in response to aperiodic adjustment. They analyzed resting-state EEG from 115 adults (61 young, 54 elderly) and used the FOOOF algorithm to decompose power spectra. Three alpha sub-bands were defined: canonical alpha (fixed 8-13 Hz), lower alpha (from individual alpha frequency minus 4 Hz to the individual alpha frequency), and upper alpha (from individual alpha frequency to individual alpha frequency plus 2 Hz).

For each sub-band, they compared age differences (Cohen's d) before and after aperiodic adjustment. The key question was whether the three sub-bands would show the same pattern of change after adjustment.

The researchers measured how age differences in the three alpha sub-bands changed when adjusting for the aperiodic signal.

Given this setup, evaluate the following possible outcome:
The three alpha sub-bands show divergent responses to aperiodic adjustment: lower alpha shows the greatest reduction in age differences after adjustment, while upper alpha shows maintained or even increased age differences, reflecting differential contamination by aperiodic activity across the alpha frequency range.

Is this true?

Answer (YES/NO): NO